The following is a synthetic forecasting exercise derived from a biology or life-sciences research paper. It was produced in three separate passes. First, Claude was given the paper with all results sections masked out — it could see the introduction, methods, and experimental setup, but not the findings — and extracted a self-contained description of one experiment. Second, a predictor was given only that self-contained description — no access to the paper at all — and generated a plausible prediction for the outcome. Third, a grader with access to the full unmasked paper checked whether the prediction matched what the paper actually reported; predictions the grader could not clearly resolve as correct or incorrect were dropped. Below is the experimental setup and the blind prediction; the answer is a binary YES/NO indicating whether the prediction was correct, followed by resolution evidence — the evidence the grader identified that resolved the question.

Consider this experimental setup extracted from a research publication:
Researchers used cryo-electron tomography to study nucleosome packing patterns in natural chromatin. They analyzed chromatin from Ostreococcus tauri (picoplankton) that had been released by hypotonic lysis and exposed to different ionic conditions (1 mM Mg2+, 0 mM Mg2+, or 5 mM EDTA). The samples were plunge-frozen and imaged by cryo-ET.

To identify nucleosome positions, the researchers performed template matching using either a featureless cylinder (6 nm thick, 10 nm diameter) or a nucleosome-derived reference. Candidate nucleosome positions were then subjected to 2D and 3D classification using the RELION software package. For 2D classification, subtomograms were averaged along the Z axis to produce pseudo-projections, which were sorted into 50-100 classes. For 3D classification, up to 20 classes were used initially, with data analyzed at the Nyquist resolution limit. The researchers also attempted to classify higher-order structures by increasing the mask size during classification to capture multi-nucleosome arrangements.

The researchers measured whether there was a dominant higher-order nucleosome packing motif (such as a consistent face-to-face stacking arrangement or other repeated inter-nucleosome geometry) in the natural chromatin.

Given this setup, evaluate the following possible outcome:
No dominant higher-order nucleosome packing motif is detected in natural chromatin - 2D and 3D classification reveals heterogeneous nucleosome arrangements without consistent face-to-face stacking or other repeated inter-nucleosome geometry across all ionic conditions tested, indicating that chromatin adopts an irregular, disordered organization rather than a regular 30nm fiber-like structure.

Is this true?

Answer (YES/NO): YES